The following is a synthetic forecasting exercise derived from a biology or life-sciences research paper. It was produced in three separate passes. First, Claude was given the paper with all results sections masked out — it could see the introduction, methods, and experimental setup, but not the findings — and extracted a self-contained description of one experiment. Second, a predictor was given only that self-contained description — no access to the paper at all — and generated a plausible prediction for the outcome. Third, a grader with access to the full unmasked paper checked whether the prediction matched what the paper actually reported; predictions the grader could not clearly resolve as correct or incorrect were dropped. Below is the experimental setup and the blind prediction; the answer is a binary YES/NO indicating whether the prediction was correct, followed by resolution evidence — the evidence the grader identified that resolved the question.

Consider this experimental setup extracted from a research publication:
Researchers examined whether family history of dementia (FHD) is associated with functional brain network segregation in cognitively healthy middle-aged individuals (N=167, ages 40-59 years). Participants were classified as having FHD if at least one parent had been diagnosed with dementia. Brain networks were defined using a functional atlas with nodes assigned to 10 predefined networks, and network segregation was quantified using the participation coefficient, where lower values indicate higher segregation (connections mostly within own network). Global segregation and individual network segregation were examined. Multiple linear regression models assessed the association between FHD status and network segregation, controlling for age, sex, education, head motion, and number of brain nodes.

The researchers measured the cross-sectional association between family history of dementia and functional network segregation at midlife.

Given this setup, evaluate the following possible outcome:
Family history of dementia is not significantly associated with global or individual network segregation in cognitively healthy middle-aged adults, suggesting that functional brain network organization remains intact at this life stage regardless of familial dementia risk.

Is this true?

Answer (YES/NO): YES